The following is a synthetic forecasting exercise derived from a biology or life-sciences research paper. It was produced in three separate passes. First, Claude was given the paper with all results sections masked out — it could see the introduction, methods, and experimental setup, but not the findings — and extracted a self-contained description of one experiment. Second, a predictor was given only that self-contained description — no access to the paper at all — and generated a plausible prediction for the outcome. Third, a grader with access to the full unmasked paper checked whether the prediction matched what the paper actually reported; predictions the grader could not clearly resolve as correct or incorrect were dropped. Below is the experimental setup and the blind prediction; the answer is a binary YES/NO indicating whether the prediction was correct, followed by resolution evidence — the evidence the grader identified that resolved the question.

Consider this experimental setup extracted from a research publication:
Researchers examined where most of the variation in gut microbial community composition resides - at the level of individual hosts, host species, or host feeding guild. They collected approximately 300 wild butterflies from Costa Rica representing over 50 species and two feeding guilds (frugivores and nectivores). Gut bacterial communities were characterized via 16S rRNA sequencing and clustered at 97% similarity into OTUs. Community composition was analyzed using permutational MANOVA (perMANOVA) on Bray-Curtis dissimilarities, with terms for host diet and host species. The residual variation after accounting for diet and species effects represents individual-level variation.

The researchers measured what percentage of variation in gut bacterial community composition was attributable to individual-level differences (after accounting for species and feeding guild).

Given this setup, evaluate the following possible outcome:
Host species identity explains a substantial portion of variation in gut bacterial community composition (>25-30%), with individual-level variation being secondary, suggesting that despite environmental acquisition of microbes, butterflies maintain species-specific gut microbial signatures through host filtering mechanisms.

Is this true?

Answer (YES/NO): NO